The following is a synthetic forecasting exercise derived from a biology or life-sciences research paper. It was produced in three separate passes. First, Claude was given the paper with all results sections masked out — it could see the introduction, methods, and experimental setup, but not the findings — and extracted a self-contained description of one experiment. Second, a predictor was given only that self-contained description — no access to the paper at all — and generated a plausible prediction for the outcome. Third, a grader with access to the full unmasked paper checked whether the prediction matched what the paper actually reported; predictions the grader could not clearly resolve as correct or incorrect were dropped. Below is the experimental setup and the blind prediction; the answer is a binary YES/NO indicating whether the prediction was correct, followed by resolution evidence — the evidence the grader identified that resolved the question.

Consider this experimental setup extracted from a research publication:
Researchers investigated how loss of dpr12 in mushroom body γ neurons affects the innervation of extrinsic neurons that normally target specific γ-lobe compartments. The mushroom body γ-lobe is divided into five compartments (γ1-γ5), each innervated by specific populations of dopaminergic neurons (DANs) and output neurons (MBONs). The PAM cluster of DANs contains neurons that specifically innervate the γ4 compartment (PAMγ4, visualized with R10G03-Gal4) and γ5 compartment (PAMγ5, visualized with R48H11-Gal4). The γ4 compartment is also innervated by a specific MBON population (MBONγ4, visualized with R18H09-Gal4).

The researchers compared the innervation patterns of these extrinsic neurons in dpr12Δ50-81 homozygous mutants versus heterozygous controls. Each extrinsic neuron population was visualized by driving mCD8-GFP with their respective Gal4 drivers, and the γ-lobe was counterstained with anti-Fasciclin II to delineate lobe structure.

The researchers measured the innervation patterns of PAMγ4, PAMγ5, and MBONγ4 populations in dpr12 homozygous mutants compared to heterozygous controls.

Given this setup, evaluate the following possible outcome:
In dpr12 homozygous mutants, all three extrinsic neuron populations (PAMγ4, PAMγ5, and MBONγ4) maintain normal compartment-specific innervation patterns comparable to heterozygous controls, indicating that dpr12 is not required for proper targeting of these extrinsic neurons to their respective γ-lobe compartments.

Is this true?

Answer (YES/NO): NO